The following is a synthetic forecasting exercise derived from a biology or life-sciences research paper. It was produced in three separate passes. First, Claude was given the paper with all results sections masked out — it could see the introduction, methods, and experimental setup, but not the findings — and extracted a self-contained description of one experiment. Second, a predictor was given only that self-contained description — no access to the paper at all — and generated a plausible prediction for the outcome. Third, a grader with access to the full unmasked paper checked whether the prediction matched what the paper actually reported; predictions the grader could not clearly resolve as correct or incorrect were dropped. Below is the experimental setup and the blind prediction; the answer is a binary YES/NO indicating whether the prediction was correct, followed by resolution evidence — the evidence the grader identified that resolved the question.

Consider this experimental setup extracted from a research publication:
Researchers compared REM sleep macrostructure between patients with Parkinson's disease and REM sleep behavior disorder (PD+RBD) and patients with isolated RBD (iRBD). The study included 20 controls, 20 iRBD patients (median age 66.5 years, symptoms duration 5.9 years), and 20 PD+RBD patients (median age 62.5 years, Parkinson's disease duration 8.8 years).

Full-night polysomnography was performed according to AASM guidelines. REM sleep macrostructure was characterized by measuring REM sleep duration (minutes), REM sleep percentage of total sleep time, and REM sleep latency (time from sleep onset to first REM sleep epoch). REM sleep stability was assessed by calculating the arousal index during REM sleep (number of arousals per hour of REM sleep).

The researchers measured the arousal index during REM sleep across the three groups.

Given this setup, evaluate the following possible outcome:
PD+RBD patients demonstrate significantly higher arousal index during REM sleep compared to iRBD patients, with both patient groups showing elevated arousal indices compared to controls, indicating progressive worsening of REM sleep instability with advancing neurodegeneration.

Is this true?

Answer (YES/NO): NO